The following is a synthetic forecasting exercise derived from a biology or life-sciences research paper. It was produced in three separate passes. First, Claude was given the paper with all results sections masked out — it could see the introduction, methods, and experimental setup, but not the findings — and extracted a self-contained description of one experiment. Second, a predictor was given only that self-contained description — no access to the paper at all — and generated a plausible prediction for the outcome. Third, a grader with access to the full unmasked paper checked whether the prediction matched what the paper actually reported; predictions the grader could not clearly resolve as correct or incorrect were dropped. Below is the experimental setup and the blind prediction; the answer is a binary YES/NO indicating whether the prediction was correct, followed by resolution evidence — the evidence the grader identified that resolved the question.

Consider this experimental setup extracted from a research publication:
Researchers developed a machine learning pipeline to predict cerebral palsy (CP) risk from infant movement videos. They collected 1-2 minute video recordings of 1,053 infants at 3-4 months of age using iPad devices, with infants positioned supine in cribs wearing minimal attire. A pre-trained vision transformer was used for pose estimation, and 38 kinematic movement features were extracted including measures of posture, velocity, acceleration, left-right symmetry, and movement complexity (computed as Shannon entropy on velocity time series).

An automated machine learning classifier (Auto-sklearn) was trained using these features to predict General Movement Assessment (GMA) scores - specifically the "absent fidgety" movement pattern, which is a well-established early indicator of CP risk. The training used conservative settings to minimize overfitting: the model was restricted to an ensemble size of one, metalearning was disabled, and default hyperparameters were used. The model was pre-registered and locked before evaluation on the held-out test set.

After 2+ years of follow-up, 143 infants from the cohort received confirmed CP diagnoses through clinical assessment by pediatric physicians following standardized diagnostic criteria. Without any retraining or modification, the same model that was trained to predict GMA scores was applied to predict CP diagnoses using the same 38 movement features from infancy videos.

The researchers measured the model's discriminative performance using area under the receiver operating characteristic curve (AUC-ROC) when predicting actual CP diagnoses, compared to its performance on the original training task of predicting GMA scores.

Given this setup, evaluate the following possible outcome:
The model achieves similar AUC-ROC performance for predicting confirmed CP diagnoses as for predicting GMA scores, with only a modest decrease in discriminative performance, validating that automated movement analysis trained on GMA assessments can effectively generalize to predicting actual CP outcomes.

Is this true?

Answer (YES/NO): YES